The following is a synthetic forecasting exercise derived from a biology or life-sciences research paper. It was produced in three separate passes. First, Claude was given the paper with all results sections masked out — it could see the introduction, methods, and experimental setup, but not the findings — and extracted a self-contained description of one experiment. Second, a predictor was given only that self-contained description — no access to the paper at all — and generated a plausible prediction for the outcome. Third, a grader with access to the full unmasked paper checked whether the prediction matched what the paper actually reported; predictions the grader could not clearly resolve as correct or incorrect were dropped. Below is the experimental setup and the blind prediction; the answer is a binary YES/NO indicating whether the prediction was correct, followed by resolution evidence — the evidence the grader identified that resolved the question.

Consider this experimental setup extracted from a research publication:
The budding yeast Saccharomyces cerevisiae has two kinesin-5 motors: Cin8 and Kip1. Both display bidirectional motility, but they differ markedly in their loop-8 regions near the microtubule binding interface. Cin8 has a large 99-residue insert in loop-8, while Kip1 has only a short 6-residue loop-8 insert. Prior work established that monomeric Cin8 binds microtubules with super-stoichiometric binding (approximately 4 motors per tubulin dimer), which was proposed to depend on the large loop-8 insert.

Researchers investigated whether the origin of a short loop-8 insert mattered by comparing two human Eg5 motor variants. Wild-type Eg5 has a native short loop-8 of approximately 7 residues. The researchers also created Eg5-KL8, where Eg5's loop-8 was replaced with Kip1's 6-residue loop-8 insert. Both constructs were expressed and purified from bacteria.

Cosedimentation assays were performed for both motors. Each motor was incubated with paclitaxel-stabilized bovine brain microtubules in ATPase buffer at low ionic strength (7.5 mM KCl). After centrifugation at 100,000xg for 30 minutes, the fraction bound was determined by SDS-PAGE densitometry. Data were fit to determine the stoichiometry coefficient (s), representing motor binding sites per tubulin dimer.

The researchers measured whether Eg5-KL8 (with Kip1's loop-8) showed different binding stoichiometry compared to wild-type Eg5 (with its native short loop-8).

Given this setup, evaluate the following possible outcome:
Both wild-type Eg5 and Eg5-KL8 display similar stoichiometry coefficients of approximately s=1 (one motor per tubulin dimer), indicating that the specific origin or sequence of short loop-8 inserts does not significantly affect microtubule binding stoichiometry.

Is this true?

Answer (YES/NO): YES